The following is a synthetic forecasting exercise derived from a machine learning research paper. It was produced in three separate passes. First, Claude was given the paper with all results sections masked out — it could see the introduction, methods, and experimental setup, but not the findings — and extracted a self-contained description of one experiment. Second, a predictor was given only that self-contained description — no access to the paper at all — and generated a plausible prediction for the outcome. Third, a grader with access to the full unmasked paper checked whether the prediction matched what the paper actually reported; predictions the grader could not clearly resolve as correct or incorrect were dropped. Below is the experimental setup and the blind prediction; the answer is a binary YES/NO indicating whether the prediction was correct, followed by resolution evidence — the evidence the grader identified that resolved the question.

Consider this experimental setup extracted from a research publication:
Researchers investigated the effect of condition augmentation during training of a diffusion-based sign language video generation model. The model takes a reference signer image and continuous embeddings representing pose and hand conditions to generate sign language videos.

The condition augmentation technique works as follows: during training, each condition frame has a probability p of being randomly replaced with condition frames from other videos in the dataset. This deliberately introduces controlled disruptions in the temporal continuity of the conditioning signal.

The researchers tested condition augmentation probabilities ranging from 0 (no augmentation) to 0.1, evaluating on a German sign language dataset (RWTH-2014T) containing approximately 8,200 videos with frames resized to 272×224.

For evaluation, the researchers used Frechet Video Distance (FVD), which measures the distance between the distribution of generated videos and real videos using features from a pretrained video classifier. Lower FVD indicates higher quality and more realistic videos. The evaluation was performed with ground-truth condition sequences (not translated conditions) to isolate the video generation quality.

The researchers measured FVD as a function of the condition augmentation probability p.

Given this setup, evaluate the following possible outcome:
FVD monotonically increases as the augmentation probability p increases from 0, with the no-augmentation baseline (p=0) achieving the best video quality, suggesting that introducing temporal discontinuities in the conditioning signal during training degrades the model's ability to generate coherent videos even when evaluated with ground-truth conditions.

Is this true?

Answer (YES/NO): NO